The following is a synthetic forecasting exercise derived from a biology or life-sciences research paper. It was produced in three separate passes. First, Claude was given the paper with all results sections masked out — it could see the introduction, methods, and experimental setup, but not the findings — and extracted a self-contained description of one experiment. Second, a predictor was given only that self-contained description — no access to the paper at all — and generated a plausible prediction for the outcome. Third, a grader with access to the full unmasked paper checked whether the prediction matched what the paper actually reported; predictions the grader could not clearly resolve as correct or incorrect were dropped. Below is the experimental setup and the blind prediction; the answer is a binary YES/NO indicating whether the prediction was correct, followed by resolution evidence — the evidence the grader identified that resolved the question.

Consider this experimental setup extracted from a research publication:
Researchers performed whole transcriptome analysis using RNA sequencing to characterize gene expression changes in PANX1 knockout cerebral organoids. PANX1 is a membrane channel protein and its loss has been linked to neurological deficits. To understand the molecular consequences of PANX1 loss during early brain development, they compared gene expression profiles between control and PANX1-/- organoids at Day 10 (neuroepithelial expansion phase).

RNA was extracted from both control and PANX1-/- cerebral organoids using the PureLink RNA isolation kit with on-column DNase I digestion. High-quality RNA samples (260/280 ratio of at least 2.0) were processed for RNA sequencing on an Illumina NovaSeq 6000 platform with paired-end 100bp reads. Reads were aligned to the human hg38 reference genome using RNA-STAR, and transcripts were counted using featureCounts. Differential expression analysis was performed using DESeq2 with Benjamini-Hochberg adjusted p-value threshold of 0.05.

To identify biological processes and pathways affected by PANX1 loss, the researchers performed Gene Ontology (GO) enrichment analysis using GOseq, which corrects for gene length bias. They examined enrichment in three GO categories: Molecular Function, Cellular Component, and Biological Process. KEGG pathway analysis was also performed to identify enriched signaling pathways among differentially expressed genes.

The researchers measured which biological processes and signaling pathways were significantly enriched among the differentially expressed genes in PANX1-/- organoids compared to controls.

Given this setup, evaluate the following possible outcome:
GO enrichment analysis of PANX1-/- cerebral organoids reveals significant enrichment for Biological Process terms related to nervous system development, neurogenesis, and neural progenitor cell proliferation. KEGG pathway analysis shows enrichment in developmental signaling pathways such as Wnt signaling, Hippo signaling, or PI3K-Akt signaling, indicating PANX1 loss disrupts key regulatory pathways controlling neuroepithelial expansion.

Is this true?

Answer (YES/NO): NO